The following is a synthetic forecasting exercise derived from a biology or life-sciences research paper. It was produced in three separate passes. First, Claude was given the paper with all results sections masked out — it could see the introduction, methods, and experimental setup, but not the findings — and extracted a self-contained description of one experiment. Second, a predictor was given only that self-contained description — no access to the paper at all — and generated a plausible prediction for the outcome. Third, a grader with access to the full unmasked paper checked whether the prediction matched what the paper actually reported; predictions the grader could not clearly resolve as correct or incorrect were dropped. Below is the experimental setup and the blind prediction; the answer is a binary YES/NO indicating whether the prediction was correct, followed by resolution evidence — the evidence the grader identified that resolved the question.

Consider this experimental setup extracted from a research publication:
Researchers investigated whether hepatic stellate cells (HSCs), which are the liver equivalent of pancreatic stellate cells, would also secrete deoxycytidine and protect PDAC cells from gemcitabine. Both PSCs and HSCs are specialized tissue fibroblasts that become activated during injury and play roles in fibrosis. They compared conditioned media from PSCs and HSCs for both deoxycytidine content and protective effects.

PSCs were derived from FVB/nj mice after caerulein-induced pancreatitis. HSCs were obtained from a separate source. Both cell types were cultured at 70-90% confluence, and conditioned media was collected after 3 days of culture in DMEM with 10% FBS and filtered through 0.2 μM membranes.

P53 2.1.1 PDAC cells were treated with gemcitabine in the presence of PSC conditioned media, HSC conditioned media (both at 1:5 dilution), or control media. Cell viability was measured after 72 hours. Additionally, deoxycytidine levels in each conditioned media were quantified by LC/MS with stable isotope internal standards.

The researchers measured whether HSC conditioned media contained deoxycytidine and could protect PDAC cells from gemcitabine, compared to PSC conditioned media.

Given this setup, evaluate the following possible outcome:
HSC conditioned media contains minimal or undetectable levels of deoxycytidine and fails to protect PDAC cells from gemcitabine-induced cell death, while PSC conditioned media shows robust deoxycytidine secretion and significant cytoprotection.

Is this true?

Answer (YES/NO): YES